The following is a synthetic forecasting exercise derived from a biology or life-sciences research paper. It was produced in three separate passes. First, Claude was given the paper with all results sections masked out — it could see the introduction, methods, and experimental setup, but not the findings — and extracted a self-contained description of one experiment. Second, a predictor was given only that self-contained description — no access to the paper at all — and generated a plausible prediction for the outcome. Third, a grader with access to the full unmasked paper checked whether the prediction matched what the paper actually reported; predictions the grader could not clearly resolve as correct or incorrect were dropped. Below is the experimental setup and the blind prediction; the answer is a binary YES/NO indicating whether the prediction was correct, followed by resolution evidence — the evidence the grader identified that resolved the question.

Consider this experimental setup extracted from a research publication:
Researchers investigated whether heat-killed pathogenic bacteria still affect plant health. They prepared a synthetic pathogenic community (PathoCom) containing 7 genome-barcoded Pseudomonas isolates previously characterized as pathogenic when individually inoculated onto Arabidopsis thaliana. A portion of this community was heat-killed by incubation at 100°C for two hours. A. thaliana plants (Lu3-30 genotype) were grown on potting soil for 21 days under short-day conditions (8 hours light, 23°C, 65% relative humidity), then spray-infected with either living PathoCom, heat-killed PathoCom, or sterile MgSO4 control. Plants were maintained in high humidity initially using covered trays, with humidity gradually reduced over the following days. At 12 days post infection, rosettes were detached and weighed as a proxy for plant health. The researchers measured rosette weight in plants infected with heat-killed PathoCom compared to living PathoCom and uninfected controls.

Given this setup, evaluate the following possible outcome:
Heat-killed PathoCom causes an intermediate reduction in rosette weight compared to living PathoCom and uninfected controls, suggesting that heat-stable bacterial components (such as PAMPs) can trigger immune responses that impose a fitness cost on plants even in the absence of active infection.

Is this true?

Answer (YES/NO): NO